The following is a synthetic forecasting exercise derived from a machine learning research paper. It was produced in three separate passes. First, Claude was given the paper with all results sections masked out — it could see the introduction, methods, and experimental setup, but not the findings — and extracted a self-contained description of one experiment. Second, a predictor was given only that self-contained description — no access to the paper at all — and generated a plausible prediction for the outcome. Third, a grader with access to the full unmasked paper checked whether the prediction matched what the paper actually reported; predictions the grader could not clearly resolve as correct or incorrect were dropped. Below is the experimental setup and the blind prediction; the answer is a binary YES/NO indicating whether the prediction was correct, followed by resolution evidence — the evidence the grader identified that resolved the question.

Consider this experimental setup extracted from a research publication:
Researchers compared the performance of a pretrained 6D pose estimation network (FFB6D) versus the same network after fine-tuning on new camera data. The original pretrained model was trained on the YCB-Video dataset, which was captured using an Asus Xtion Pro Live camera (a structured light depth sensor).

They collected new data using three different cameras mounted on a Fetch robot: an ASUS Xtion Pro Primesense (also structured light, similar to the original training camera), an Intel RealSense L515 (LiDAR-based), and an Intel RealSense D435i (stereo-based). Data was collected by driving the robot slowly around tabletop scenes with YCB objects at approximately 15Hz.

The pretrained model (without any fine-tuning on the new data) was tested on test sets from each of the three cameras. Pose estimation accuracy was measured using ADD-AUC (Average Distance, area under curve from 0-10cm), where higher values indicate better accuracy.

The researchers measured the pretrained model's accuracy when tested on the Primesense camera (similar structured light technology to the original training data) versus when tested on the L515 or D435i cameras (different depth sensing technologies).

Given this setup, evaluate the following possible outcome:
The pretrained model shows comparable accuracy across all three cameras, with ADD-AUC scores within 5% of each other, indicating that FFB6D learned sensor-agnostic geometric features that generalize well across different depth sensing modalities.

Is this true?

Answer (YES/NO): NO